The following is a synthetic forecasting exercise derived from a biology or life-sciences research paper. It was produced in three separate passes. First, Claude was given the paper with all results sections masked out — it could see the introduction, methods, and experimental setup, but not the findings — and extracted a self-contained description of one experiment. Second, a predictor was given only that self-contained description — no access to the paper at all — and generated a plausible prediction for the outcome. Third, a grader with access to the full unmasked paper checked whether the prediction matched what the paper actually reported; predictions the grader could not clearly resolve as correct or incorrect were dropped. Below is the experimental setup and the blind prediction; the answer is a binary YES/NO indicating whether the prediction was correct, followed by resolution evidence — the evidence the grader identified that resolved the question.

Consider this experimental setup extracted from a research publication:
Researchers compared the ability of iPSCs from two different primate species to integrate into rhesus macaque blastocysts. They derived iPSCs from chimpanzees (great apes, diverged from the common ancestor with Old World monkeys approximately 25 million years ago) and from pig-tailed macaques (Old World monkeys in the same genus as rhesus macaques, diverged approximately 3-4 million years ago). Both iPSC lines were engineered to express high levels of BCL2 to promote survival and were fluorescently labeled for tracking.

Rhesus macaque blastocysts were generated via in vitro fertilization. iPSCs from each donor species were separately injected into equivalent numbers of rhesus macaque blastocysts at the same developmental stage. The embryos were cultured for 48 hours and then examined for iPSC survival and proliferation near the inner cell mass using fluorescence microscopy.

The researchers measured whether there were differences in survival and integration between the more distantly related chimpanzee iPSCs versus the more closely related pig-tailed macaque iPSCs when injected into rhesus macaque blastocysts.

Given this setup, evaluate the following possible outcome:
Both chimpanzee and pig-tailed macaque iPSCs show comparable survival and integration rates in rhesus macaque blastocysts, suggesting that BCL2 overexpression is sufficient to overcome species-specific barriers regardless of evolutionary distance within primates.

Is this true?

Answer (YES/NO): YES